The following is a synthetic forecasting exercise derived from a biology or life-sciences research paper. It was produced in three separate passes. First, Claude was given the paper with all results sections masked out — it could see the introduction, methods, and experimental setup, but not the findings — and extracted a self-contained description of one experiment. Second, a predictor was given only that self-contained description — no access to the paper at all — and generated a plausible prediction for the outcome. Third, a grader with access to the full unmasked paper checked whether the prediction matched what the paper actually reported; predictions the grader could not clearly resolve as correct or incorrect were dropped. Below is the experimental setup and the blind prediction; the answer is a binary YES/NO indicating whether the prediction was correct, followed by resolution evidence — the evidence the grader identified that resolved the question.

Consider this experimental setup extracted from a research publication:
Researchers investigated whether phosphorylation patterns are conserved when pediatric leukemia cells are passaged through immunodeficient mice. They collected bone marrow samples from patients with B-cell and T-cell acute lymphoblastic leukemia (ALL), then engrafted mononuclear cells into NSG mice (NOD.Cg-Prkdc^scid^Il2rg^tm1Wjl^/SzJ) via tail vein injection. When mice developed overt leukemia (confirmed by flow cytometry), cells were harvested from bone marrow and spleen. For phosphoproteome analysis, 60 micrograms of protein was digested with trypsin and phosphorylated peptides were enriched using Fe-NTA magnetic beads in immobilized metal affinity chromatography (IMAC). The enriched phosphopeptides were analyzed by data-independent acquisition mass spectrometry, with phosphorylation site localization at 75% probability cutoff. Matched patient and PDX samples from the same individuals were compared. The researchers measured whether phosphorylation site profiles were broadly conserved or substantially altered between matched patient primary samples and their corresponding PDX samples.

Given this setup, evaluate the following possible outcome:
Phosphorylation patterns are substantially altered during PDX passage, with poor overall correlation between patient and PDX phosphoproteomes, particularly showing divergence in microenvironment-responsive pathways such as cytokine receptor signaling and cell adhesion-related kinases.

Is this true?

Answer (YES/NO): NO